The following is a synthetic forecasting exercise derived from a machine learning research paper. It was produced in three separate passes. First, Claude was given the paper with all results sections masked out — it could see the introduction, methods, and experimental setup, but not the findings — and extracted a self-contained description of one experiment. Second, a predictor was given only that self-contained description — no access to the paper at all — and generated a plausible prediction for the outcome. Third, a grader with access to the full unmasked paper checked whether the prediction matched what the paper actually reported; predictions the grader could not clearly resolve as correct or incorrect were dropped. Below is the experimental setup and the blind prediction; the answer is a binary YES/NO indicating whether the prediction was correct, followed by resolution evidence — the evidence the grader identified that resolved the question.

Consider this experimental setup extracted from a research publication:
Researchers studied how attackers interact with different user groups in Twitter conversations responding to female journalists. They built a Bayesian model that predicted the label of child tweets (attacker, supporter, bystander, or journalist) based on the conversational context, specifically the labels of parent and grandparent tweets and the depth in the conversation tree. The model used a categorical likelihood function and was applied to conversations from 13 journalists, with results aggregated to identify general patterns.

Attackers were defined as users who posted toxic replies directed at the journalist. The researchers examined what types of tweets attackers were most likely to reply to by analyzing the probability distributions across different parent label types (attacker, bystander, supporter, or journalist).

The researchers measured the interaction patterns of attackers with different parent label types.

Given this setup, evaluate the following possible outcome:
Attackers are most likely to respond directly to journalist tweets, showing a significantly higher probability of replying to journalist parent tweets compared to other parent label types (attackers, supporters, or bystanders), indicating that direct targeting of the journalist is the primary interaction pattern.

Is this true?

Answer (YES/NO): NO